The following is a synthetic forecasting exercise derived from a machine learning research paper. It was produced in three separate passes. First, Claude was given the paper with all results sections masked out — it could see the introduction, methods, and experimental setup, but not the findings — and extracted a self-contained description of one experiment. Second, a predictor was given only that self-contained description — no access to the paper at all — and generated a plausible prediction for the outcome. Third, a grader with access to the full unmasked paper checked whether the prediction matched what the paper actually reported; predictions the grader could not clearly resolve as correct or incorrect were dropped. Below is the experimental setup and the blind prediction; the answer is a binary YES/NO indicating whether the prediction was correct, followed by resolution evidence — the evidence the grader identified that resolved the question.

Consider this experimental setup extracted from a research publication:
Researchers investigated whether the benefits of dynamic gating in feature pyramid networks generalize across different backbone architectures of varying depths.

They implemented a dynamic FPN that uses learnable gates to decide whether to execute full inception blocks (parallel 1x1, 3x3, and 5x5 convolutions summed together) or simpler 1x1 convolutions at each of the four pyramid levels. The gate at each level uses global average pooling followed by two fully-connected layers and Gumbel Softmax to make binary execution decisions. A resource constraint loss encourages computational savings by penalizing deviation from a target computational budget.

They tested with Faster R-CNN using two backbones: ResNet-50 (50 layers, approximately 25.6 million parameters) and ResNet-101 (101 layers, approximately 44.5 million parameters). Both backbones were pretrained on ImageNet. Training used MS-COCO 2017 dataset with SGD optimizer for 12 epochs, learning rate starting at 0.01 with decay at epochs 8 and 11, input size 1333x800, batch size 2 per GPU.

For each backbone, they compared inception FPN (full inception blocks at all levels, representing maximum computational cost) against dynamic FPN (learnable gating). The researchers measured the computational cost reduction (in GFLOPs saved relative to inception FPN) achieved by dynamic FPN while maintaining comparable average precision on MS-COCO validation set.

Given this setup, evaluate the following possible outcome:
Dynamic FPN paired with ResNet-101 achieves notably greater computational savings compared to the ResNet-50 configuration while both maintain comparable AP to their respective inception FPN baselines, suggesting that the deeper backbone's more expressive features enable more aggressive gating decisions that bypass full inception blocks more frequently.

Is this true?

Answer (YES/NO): NO